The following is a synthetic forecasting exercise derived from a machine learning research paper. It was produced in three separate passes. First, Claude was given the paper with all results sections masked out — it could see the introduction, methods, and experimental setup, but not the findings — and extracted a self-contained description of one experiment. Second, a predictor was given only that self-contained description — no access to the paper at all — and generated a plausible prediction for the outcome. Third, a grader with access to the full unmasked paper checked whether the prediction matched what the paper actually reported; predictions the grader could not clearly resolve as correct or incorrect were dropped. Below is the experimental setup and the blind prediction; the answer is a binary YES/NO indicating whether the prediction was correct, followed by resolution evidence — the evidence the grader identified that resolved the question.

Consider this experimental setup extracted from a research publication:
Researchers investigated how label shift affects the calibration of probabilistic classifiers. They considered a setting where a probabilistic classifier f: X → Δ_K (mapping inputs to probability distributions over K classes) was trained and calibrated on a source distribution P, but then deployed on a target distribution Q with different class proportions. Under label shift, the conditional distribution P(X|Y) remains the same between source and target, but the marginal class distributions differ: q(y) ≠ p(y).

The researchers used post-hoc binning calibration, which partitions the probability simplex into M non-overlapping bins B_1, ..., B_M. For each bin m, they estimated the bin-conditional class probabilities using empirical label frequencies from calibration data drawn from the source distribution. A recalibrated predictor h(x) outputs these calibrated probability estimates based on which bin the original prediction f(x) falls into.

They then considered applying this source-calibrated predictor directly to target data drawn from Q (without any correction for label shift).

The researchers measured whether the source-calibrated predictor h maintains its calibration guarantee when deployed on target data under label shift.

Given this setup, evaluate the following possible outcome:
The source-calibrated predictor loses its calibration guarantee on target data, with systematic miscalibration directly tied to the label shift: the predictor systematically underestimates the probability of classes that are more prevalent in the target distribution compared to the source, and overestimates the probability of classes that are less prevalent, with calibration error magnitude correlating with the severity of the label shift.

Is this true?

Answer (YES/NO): YES